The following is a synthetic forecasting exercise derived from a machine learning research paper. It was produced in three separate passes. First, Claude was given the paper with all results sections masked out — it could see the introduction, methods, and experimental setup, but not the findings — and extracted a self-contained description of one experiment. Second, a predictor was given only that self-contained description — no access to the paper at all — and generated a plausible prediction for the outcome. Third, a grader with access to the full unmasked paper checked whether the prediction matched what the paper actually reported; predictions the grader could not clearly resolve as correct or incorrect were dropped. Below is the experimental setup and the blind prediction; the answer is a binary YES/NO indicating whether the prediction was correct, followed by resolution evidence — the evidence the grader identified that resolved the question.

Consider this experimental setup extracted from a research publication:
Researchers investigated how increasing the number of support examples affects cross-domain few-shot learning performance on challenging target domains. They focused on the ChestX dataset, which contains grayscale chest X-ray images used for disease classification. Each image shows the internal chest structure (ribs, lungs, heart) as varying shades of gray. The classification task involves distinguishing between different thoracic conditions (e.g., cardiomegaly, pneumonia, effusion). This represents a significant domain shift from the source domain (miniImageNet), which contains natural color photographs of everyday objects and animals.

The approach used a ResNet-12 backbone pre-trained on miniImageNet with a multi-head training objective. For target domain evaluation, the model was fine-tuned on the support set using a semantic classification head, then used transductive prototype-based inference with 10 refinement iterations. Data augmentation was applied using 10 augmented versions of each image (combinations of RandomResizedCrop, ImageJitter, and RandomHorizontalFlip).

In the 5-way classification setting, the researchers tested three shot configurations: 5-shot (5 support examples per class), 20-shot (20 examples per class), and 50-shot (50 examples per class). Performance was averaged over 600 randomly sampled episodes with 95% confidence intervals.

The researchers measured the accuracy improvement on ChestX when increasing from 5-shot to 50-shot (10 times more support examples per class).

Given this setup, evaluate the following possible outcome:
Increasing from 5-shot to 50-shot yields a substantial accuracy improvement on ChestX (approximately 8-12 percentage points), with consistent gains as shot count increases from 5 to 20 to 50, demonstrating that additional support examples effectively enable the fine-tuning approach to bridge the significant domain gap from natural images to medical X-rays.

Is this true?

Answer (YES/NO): NO